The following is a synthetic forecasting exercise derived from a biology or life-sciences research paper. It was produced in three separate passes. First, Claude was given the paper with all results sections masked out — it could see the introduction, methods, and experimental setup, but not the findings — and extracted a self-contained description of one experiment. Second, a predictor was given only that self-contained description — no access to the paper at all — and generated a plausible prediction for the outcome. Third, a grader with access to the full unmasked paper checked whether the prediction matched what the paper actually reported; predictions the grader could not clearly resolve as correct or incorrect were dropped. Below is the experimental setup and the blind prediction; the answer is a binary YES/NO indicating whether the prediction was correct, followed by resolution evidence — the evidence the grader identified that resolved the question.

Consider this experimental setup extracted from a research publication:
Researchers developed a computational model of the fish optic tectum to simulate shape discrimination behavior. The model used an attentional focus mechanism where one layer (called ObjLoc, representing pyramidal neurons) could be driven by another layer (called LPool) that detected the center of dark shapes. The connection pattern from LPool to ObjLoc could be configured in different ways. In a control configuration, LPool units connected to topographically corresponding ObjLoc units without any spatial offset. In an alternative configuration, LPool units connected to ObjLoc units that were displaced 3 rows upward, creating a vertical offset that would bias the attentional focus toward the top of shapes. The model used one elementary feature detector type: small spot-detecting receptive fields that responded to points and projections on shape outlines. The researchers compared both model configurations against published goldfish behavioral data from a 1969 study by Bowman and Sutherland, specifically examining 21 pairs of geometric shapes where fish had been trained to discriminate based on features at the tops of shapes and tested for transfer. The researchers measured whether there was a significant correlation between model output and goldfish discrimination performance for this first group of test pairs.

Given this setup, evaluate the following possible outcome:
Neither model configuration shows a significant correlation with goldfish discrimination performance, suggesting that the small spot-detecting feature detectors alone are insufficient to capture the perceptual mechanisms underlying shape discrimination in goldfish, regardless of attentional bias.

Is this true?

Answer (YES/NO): NO